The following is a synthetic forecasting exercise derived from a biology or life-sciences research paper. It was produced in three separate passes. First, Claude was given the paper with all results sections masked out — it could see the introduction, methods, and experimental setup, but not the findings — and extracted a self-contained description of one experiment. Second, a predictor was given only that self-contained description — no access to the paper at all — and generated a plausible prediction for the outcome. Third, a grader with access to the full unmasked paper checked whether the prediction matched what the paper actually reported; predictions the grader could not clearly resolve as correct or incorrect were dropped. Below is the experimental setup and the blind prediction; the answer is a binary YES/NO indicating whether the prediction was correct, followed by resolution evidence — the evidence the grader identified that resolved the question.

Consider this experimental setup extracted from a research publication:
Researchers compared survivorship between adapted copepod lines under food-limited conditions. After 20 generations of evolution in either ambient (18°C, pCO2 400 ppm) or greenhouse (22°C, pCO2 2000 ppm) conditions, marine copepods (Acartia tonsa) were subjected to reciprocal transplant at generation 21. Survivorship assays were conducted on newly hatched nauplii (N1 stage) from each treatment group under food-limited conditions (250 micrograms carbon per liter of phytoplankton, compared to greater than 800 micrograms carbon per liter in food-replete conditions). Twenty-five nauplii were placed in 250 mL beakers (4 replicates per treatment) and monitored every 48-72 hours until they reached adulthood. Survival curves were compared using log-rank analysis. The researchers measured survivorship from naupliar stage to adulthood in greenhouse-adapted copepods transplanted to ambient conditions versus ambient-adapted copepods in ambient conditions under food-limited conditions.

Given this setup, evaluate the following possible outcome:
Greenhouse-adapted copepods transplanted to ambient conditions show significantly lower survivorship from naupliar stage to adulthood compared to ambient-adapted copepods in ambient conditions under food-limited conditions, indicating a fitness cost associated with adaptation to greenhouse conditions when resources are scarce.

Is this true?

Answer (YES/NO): YES